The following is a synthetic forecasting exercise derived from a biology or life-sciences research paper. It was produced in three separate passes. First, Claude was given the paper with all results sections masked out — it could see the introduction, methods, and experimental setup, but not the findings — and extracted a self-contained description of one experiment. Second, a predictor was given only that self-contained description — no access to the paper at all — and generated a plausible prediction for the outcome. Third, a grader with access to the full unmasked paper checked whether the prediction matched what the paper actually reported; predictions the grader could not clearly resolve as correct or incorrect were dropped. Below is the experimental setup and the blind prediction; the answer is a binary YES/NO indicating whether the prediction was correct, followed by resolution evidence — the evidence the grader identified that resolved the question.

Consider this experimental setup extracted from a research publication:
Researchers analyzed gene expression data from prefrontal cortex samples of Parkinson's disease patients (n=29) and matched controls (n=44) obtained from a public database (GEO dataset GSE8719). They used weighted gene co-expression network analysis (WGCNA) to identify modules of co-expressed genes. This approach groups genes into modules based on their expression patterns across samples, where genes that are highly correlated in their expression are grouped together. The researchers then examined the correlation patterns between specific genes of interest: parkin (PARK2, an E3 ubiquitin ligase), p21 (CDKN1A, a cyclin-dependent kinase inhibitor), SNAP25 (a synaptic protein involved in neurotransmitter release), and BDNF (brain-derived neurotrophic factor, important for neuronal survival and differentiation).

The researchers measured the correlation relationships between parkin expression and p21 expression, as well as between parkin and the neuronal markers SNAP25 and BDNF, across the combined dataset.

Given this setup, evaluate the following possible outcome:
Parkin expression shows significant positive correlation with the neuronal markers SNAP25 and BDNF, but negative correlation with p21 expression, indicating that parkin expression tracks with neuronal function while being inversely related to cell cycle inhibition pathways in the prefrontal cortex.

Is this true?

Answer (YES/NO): YES